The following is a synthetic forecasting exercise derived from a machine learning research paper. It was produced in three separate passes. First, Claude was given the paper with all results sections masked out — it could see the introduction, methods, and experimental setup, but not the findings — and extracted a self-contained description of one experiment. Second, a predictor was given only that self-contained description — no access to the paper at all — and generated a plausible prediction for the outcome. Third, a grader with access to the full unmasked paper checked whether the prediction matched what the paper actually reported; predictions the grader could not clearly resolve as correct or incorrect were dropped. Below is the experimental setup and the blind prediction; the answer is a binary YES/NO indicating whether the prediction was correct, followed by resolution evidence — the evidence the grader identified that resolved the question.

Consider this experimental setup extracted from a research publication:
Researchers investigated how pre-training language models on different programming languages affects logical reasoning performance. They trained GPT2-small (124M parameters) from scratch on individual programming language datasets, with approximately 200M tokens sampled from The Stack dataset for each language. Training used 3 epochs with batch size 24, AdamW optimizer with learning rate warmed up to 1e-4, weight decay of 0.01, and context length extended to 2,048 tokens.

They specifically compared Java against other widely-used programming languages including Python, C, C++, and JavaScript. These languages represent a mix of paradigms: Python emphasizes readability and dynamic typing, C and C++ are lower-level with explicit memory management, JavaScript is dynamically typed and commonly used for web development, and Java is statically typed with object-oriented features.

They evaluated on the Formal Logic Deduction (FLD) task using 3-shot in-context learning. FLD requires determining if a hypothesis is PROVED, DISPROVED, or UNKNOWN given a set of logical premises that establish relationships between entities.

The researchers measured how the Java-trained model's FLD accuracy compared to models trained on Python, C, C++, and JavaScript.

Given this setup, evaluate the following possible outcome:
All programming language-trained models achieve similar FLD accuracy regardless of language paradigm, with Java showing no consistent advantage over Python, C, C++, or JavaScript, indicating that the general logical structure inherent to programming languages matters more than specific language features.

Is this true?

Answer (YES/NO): NO